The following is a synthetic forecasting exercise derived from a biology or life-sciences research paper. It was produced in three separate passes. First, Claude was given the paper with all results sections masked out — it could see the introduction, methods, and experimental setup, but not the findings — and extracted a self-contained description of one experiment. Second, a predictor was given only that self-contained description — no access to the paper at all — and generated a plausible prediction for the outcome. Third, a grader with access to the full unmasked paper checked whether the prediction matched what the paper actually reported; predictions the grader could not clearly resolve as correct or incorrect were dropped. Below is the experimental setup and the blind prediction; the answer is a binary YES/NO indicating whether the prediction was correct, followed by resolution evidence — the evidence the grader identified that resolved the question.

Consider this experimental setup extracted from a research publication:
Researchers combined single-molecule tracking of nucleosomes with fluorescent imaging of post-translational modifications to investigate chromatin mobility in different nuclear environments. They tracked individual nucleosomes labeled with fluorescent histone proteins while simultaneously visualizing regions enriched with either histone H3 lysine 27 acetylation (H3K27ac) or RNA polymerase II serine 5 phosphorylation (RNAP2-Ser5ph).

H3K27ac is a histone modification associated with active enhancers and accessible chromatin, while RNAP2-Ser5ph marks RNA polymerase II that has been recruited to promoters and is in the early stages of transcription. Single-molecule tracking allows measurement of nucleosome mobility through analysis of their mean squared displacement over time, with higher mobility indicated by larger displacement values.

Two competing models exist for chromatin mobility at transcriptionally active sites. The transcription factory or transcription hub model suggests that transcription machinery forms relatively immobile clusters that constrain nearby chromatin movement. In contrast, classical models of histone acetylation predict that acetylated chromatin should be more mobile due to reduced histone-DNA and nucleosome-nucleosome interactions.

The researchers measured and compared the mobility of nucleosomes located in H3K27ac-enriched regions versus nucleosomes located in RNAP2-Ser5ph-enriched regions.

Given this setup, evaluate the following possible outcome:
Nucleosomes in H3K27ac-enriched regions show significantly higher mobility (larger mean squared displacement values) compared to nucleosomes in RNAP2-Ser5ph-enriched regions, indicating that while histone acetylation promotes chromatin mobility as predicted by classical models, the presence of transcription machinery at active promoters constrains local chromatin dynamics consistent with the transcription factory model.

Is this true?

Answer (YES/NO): YES